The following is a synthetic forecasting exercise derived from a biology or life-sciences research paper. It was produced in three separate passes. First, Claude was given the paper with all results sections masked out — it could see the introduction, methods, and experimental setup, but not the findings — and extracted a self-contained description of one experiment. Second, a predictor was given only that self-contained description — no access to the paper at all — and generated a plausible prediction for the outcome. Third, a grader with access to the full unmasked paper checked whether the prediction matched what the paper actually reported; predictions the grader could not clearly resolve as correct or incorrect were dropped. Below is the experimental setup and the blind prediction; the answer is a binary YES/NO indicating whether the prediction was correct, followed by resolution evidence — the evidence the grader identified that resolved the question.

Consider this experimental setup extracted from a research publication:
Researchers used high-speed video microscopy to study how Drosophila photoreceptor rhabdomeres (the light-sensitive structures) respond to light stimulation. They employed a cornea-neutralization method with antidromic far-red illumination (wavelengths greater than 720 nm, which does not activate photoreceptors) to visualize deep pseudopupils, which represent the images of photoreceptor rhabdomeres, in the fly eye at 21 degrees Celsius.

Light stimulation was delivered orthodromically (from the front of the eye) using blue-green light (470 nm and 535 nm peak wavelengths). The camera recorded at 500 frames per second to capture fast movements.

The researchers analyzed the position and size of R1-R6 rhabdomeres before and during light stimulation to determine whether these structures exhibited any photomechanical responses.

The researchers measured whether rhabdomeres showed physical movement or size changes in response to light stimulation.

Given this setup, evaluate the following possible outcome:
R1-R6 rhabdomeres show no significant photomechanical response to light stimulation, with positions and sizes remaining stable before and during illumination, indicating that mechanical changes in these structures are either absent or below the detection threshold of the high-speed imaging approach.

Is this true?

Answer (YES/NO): NO